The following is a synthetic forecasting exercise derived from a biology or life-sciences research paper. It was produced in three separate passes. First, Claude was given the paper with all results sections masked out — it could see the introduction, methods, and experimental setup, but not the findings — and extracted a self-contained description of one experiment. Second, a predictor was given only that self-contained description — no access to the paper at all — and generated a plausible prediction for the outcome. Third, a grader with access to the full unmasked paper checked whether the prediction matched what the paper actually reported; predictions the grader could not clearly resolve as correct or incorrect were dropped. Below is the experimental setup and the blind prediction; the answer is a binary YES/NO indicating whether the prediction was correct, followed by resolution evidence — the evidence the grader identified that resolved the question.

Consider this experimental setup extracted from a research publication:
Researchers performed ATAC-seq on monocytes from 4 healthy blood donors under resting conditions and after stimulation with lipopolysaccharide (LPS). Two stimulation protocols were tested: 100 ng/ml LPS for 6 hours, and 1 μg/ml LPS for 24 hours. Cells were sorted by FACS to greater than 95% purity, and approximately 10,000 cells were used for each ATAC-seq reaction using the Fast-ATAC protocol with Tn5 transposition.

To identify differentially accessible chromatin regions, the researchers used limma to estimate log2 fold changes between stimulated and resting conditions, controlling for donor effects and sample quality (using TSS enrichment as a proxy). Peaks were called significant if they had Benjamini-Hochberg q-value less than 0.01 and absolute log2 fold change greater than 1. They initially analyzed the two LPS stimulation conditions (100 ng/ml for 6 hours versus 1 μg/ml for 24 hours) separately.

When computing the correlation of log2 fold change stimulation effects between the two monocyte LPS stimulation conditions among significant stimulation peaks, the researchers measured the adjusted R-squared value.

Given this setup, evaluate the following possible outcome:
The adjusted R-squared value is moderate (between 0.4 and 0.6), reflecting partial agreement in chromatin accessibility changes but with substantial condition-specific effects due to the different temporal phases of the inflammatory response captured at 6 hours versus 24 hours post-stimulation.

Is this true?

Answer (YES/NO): NO